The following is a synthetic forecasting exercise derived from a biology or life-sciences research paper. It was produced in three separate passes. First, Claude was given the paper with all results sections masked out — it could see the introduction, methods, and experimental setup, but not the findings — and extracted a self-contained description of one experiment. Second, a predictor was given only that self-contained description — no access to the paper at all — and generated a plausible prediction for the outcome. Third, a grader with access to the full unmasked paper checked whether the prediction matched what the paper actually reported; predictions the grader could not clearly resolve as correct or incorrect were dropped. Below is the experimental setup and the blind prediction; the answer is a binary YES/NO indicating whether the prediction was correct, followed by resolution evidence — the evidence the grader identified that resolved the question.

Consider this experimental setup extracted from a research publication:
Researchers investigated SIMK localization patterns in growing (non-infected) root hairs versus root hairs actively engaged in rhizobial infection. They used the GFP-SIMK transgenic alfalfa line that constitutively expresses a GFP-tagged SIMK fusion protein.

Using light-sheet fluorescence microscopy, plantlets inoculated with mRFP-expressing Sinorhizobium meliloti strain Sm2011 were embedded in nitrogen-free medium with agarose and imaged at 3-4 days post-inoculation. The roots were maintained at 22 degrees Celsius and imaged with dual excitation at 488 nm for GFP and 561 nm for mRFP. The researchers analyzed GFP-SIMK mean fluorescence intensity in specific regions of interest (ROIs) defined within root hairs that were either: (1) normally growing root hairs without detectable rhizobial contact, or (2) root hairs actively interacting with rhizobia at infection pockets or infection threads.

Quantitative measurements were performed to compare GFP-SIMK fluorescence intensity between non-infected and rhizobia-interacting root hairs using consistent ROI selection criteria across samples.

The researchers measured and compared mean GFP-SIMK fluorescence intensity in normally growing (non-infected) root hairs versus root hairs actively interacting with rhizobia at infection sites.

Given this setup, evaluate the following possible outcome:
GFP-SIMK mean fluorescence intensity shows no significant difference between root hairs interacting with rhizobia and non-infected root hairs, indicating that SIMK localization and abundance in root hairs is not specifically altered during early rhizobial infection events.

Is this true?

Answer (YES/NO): NO